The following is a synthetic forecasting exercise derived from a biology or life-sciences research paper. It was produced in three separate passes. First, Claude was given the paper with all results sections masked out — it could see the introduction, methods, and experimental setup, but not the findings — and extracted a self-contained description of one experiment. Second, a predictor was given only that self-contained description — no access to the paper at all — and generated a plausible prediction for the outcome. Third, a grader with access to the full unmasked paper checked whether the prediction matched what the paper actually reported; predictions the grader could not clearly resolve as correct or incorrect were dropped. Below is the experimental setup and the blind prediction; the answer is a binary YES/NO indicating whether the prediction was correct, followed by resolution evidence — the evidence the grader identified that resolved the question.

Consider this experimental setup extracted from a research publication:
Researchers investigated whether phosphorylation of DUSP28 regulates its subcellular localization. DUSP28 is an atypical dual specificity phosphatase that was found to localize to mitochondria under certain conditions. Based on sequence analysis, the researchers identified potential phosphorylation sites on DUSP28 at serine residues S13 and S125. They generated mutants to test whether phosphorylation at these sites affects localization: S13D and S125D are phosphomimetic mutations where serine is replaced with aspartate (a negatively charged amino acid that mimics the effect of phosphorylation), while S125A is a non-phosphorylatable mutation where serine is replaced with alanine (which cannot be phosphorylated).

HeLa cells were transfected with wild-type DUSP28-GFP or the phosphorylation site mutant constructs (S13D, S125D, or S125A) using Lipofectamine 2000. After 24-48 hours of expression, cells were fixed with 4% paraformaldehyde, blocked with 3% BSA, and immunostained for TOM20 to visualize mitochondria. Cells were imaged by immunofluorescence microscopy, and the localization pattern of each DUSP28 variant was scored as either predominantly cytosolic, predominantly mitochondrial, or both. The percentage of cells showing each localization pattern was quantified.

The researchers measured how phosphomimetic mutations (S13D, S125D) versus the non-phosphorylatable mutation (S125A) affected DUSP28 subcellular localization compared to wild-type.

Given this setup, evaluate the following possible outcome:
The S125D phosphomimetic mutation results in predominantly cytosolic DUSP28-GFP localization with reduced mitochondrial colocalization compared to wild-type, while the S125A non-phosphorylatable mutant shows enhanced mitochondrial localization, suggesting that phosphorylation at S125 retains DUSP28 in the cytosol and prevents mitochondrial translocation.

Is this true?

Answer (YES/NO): NO